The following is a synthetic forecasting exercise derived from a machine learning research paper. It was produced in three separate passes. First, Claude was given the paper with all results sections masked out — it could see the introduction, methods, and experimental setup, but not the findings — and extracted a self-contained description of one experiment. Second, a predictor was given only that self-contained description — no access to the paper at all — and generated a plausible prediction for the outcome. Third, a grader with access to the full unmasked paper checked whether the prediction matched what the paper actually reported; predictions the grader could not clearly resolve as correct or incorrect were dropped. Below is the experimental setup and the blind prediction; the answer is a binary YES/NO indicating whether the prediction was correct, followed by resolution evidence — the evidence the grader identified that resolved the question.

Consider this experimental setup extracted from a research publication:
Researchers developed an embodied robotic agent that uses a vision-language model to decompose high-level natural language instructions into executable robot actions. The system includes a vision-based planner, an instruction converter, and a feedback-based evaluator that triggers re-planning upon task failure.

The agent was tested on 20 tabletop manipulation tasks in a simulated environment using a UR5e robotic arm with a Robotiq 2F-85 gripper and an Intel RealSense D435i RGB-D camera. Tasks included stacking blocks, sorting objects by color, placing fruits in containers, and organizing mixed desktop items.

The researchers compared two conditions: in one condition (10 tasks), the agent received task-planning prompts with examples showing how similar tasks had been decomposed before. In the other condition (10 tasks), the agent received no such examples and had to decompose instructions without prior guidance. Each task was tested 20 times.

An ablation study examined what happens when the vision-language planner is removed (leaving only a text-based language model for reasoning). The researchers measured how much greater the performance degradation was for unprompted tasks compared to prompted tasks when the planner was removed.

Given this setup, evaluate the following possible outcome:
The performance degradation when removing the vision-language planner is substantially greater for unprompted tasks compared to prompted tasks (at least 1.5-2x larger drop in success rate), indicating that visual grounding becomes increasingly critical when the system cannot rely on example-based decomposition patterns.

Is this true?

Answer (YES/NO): YES